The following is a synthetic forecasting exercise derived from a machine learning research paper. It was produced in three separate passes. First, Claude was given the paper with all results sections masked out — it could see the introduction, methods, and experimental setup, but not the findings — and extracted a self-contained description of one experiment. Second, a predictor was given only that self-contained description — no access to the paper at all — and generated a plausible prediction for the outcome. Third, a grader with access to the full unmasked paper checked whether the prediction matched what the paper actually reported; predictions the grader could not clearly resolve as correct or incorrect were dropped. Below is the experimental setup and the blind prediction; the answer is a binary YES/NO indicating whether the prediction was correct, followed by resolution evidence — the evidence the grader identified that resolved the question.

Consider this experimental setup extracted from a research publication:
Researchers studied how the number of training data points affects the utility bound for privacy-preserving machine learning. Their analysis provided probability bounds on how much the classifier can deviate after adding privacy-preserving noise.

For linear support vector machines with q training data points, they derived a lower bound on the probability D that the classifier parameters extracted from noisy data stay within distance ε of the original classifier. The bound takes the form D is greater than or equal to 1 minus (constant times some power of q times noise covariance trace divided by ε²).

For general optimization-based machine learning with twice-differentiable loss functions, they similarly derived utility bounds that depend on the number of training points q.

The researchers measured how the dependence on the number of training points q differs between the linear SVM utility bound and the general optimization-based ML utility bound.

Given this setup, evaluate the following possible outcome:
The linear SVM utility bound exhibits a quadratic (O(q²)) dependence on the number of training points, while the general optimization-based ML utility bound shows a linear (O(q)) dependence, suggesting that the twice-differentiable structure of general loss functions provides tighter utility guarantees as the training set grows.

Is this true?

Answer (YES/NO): NO